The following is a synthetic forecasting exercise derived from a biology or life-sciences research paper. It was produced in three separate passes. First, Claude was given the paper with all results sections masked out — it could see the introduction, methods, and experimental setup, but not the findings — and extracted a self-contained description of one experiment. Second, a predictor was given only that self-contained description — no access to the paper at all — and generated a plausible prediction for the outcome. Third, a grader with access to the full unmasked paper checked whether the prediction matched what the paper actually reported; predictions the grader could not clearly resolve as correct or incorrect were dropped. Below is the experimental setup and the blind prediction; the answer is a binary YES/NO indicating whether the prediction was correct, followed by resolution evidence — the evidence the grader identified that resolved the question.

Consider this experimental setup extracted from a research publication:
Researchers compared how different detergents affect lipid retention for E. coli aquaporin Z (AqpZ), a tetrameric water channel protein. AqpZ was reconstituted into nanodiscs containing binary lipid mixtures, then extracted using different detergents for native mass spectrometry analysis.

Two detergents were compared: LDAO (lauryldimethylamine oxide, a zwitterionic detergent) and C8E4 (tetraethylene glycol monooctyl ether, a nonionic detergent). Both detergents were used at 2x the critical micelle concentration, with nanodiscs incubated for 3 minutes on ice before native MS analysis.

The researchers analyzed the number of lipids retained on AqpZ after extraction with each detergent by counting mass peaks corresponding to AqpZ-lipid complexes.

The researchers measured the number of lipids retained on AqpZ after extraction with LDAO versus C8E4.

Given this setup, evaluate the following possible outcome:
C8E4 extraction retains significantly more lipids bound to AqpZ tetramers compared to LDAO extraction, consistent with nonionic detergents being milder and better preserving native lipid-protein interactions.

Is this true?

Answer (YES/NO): YES